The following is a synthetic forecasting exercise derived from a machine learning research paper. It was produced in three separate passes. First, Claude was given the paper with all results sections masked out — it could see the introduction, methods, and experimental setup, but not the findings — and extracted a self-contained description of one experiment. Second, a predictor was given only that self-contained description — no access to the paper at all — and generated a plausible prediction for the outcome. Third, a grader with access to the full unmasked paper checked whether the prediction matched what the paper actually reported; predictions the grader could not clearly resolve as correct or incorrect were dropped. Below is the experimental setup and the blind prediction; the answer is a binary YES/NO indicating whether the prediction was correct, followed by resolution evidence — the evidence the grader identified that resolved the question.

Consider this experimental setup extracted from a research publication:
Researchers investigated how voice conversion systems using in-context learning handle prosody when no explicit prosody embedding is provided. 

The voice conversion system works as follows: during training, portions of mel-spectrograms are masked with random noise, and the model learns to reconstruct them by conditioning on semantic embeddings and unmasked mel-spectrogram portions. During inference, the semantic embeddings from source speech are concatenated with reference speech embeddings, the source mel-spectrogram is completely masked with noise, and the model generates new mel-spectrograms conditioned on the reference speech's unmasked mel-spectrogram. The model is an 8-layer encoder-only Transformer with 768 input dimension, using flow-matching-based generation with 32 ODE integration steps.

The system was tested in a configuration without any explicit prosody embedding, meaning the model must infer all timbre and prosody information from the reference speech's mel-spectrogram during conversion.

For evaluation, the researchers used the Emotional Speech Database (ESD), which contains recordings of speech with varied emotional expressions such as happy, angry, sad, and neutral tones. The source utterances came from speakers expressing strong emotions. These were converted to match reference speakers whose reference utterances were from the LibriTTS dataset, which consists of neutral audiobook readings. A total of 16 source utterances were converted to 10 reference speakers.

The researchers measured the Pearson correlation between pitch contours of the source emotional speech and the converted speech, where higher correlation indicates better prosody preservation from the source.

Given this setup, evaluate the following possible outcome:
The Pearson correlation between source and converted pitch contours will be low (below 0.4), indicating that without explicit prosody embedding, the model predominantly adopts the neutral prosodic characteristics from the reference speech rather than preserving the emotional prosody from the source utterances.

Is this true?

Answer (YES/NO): NO